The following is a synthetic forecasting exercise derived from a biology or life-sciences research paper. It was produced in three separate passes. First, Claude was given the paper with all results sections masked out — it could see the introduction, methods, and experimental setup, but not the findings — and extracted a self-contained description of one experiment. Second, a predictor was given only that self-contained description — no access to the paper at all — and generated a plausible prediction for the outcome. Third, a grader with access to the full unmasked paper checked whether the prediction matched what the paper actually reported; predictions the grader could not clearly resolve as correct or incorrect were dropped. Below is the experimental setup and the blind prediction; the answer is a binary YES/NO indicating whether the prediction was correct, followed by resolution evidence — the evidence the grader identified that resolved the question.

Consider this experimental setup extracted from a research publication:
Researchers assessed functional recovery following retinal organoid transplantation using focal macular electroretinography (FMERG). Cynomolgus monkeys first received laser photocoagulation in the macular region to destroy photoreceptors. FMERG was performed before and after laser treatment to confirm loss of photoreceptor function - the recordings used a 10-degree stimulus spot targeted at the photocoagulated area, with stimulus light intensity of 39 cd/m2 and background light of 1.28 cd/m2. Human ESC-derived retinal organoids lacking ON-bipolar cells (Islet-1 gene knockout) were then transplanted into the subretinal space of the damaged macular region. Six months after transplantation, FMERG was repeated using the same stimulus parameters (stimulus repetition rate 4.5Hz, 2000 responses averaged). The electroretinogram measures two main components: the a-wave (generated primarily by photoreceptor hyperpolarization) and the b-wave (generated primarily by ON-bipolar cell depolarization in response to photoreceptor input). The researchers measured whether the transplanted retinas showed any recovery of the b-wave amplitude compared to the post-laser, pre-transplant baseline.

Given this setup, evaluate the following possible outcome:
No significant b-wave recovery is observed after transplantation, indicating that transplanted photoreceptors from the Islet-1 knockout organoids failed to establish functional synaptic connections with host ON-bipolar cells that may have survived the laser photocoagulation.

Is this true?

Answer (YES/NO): NO